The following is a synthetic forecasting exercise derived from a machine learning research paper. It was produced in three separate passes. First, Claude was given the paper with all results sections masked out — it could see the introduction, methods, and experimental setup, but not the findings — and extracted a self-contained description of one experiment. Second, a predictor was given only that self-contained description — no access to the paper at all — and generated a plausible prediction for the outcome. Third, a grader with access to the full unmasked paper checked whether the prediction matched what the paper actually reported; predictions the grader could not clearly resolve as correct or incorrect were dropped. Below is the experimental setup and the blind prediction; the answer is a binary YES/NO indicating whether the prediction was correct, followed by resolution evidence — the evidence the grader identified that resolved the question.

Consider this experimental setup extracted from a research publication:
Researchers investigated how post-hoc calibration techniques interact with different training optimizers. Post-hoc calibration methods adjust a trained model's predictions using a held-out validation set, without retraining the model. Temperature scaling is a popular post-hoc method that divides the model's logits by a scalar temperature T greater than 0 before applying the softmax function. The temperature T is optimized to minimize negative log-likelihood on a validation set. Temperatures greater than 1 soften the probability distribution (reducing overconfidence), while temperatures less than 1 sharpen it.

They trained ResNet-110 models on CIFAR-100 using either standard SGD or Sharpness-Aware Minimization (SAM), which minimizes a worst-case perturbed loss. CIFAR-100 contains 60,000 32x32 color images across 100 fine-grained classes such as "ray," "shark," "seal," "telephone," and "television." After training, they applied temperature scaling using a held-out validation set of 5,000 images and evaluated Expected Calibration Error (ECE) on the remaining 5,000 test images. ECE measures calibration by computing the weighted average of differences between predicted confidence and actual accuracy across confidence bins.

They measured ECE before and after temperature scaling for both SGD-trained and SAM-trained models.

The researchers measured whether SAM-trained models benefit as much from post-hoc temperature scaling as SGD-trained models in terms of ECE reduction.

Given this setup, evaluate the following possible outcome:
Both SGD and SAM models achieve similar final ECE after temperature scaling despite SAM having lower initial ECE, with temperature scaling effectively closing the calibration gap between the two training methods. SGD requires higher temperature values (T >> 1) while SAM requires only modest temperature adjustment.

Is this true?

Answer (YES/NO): NO